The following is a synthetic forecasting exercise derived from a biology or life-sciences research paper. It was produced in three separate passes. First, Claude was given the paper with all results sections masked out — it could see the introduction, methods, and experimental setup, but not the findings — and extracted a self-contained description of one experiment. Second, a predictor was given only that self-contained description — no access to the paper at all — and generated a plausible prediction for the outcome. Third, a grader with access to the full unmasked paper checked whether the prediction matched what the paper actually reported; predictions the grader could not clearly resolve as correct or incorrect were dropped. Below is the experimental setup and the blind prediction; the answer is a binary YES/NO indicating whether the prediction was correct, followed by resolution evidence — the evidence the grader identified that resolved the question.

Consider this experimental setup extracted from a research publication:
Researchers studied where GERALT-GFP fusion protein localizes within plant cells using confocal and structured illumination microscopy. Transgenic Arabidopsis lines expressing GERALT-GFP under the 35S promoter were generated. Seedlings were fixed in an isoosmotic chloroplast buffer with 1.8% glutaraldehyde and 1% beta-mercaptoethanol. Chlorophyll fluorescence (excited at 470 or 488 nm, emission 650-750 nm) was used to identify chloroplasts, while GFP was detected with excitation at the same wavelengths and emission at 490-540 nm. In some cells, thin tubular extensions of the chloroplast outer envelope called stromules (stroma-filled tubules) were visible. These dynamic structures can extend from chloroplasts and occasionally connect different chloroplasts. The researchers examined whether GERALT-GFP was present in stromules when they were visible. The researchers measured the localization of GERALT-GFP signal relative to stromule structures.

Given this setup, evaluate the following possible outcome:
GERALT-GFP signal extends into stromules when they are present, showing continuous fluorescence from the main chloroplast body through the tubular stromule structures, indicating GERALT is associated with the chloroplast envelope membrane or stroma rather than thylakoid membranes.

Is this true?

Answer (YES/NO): YES